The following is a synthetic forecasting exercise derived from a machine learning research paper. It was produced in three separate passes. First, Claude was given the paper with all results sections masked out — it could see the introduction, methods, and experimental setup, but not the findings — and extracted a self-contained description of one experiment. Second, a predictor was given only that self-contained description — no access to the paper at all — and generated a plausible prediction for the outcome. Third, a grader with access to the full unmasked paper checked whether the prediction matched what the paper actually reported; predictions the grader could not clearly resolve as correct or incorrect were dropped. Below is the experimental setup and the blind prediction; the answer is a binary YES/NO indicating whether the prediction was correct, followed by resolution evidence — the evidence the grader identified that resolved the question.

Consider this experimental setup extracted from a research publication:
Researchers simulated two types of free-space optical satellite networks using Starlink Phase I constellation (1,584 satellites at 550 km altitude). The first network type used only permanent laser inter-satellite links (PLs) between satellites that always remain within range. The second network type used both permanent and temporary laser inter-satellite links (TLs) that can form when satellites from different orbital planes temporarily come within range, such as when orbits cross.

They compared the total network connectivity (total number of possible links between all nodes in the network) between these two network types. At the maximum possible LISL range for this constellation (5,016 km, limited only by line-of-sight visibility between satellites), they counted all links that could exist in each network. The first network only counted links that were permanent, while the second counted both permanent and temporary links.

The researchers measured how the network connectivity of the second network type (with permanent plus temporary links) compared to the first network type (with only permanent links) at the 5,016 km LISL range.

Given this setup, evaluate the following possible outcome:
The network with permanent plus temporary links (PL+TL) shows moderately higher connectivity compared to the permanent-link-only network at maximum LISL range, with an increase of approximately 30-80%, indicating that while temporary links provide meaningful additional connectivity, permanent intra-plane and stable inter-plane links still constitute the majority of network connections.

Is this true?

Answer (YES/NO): NO